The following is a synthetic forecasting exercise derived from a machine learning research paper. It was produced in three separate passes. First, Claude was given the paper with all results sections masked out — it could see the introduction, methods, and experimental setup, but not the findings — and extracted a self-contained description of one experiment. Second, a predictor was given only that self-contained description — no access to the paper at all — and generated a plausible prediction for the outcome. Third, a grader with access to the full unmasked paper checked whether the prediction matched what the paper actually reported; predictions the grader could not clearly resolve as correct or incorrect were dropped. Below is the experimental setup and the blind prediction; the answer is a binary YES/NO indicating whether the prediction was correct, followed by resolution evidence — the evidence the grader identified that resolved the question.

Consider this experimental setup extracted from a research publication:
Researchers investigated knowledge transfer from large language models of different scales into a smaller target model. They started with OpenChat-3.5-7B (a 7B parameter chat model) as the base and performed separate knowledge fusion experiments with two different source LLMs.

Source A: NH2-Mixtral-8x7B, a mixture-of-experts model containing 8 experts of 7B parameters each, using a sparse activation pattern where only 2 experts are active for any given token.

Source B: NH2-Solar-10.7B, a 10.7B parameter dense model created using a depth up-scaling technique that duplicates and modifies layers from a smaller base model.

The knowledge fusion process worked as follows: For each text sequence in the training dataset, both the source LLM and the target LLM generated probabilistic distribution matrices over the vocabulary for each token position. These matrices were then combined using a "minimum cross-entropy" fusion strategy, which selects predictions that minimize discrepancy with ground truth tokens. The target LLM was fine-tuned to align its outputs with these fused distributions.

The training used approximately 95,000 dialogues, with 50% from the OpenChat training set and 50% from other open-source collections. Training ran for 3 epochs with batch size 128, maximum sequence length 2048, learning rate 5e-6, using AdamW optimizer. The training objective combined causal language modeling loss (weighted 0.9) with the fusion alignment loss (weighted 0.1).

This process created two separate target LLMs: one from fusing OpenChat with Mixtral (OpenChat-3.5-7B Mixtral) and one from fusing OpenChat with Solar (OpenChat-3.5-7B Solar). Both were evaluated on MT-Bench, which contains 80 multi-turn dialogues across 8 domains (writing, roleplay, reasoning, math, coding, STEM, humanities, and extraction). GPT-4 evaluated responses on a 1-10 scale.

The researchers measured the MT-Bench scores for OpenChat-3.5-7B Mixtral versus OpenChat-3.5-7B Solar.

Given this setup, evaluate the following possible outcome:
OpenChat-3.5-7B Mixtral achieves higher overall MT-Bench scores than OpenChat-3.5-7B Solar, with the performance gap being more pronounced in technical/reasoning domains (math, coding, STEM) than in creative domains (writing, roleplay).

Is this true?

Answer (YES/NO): NO